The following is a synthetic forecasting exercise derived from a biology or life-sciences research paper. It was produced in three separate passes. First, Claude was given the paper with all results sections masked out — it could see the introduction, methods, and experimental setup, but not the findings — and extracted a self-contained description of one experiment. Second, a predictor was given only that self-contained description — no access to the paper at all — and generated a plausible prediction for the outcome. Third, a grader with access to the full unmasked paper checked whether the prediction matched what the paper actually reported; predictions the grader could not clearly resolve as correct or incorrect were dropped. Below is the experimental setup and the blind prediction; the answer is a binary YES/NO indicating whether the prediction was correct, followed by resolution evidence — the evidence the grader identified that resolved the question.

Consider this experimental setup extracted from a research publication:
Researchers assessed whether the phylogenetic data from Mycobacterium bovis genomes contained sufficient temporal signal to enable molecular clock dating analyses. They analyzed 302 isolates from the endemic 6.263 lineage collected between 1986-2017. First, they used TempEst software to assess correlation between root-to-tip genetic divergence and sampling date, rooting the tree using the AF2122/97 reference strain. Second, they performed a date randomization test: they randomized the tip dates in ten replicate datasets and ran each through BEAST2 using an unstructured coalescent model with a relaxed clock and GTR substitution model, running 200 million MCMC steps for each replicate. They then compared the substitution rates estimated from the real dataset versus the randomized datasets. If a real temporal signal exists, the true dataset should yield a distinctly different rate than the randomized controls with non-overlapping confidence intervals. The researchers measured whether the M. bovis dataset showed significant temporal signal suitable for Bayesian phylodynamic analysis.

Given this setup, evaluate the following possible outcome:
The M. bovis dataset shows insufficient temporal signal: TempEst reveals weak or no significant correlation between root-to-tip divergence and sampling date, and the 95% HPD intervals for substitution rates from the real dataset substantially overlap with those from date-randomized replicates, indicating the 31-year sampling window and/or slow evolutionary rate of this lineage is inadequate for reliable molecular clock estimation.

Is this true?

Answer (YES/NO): NO